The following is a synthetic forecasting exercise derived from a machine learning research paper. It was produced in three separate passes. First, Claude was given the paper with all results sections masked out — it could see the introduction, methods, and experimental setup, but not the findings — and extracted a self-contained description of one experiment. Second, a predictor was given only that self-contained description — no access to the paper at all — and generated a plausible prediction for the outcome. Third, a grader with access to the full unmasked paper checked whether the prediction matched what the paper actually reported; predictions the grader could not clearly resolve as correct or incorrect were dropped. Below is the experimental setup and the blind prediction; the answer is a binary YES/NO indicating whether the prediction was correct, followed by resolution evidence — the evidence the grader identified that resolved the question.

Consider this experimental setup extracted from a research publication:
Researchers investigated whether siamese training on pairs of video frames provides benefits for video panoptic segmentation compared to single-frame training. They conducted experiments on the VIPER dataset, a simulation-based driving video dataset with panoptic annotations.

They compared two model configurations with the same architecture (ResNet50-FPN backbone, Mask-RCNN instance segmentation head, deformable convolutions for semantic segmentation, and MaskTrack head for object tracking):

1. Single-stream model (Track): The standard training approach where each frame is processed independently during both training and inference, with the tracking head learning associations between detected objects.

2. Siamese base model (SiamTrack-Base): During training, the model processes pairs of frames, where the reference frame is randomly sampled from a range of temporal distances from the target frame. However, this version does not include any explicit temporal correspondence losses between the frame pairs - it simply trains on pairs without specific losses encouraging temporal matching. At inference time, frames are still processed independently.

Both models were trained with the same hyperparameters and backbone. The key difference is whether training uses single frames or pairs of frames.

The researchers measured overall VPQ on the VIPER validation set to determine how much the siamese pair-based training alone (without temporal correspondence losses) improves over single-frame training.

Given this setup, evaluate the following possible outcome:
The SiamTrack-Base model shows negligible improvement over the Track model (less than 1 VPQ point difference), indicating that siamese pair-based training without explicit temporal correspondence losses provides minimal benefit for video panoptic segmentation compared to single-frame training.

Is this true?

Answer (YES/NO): NO